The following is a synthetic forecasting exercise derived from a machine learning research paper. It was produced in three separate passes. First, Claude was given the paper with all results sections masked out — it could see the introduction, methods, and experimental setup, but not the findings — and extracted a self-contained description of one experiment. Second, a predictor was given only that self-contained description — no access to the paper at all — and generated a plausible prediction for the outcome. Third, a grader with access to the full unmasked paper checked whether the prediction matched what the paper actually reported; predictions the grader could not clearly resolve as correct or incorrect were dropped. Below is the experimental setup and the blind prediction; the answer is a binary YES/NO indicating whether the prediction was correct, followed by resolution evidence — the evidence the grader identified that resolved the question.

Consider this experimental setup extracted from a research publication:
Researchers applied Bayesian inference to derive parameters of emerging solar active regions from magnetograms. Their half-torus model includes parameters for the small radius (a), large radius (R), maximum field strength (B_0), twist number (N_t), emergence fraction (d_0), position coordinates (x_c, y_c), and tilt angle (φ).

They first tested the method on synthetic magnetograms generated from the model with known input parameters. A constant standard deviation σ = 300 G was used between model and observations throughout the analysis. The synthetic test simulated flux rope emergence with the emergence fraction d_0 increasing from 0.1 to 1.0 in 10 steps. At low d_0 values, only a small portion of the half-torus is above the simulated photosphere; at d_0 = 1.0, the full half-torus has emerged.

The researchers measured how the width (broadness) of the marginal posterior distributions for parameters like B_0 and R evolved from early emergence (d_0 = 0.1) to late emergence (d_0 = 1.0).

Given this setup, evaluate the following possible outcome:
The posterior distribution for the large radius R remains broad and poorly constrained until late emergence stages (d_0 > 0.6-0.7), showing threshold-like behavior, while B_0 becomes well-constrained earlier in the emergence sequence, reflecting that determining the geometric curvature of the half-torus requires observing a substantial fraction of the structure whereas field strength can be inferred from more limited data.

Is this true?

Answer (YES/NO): NO